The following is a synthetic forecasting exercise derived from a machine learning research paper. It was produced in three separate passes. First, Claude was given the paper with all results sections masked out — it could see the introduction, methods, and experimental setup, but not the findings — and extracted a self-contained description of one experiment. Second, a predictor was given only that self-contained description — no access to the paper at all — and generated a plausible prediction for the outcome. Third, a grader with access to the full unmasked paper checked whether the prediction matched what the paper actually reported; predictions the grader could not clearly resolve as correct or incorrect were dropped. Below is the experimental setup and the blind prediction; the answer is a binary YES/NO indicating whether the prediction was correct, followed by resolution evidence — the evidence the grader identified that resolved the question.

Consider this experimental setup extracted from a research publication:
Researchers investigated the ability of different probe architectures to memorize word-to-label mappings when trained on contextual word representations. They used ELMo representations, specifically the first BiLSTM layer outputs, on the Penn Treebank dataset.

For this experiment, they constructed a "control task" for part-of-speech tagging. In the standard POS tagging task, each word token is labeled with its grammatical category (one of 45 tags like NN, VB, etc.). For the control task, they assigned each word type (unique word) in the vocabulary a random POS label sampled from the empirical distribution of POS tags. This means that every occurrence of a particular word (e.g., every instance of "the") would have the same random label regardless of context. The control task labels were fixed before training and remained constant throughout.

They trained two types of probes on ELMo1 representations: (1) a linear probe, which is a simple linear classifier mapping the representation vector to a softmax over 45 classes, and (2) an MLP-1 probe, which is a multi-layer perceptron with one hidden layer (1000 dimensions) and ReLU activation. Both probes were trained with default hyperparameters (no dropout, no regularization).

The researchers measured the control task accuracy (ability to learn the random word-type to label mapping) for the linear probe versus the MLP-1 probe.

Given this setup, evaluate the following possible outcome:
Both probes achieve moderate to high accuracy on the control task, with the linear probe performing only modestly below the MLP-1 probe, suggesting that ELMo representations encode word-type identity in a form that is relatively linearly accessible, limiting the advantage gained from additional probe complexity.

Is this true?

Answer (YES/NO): NO